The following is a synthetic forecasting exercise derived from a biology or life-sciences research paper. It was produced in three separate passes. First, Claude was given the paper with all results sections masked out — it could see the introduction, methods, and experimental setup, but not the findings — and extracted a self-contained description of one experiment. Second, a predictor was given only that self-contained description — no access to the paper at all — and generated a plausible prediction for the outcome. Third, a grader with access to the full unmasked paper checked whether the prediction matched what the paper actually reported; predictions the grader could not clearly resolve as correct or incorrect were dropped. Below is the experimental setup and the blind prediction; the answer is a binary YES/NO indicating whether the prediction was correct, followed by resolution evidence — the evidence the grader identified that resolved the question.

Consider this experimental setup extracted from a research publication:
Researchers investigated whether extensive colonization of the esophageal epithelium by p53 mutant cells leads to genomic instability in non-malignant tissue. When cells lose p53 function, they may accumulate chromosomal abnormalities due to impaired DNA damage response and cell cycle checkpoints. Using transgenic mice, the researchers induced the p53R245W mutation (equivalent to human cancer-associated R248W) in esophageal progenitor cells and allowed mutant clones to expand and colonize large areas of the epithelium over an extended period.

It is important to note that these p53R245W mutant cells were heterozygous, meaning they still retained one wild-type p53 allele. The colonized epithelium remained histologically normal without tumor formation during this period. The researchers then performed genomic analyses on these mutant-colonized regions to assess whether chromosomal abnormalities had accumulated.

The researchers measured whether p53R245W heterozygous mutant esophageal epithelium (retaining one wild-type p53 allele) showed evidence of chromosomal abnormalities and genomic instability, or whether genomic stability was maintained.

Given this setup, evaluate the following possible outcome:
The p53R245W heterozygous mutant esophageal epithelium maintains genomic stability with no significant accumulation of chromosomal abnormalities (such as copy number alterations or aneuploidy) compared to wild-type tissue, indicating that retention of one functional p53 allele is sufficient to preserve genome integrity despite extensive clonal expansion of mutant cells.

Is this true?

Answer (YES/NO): YES